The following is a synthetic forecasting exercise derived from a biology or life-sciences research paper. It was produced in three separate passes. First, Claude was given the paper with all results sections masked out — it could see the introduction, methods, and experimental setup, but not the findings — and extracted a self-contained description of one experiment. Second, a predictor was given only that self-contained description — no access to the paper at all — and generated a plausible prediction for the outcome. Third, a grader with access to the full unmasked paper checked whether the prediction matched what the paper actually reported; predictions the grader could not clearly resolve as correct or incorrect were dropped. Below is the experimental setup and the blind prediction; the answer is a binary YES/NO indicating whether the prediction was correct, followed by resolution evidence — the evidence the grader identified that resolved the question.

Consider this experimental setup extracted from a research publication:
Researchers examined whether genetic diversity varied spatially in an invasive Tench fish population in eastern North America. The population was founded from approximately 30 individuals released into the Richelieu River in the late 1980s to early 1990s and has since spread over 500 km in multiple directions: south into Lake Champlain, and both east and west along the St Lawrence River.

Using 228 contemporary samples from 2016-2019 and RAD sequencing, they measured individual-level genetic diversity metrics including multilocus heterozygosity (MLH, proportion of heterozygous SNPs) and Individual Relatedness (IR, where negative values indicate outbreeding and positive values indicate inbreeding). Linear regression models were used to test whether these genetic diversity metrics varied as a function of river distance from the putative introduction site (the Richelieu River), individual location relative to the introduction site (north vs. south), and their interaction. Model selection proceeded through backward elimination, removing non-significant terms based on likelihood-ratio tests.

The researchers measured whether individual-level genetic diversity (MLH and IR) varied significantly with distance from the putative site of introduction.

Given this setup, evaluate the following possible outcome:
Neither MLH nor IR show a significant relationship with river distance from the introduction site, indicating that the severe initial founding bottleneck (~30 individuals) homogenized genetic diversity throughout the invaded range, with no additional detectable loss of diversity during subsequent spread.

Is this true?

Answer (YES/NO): NO